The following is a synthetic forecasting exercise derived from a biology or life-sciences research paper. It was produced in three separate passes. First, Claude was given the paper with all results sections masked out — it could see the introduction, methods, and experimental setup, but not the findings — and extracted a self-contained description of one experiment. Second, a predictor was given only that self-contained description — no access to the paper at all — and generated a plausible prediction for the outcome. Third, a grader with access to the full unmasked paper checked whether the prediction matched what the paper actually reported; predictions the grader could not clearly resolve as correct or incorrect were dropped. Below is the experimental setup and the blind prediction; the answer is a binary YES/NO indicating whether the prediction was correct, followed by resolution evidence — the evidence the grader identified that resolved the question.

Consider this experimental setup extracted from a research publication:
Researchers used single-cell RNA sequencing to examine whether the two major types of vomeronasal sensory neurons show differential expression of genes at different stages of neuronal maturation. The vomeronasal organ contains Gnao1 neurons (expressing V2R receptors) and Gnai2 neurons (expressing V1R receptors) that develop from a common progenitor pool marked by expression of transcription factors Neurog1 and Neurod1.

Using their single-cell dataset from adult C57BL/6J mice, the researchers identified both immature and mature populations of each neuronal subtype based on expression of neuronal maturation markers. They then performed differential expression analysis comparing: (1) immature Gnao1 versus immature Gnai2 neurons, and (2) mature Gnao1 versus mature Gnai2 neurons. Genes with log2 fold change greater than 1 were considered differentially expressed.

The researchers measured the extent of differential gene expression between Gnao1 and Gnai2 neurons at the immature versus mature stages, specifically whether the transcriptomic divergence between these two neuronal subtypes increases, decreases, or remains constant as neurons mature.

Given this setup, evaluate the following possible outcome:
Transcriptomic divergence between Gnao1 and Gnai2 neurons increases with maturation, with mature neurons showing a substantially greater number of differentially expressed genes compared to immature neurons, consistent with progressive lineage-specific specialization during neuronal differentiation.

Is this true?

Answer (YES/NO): YES